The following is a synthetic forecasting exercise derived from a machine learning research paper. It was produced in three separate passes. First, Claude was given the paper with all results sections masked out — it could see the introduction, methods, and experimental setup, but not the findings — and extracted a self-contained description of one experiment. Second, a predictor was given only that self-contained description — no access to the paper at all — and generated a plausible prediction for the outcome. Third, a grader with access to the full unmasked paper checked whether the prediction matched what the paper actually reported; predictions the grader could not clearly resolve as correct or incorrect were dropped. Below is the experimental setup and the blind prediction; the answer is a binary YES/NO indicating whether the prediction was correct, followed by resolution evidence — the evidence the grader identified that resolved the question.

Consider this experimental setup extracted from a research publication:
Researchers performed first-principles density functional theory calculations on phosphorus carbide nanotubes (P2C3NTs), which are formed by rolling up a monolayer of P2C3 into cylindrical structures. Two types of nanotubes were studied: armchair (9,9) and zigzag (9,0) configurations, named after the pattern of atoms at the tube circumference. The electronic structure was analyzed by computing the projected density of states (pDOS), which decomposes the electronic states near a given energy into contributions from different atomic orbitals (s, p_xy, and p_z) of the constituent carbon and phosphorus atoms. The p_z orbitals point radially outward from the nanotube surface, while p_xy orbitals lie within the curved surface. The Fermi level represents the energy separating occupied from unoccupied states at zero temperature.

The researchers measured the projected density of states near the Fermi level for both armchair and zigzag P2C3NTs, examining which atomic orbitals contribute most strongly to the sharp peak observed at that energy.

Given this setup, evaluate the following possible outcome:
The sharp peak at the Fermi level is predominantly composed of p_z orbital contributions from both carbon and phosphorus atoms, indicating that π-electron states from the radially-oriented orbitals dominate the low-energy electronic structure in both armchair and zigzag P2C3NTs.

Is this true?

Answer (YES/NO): NO